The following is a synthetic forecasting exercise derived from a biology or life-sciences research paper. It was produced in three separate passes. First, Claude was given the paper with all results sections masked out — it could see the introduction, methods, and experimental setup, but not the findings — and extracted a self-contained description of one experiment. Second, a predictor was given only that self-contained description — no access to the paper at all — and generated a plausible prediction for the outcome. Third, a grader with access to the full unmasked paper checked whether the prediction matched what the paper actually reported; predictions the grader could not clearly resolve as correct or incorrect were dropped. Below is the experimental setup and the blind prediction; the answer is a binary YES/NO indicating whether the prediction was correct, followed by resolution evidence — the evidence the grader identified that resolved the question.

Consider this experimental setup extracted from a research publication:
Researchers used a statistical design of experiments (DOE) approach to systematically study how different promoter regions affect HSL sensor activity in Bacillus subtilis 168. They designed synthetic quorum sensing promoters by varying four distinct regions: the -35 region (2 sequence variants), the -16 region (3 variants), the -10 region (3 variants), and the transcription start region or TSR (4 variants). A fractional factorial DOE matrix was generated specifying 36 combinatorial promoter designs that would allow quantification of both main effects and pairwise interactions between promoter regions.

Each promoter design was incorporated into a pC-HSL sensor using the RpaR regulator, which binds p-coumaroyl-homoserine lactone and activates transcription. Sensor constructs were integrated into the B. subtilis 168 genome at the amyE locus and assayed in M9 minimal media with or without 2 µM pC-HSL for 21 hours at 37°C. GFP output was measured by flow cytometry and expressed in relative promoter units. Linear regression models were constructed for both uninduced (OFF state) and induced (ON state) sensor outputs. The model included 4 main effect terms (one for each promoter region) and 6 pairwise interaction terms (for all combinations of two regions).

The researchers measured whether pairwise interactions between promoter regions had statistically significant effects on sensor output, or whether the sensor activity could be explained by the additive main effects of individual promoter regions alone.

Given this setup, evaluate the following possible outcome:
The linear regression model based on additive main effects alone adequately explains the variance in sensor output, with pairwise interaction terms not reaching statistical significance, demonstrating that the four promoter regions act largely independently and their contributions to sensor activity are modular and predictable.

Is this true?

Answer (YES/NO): NO